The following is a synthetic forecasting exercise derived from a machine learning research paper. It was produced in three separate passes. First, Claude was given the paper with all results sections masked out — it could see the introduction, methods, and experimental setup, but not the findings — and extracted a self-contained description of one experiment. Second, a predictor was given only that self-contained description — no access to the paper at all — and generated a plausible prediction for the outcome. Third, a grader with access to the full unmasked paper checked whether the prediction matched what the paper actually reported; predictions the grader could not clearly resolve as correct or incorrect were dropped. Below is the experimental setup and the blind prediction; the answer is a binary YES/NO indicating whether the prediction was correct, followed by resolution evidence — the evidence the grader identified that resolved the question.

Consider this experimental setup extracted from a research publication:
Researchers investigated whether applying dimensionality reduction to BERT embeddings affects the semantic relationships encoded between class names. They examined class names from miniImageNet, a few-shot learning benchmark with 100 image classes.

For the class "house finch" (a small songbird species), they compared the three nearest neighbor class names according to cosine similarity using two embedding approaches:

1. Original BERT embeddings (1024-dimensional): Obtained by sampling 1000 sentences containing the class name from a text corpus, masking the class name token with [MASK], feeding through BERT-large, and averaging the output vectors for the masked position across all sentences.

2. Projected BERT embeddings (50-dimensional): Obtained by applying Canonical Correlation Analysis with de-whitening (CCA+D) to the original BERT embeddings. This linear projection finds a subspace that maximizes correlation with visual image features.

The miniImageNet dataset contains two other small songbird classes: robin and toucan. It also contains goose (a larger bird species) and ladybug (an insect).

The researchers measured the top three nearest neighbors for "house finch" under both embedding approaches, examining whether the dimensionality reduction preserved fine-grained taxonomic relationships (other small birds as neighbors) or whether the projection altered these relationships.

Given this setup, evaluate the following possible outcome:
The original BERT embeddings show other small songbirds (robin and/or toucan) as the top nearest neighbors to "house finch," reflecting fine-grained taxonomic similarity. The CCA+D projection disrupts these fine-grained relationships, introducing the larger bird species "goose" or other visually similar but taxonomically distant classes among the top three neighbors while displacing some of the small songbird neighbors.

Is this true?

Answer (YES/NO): NO